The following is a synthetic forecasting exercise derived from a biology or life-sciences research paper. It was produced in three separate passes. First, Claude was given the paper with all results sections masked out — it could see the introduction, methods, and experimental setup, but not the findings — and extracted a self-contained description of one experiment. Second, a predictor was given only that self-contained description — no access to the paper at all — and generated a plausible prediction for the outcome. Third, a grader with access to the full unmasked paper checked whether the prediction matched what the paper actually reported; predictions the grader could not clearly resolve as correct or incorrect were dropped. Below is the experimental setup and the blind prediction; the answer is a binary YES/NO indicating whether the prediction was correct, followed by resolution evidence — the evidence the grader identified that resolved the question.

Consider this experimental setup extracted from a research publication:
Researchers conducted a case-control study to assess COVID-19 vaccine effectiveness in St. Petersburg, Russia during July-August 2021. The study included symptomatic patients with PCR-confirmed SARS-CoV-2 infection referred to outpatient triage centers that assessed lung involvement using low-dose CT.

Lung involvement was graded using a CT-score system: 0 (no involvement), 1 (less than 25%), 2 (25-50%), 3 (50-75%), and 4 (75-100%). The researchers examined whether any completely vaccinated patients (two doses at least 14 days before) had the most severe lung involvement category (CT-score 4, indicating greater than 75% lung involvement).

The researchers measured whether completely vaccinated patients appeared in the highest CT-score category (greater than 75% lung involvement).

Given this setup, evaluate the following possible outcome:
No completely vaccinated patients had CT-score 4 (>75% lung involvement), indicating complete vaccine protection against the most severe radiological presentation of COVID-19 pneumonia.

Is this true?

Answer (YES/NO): YES